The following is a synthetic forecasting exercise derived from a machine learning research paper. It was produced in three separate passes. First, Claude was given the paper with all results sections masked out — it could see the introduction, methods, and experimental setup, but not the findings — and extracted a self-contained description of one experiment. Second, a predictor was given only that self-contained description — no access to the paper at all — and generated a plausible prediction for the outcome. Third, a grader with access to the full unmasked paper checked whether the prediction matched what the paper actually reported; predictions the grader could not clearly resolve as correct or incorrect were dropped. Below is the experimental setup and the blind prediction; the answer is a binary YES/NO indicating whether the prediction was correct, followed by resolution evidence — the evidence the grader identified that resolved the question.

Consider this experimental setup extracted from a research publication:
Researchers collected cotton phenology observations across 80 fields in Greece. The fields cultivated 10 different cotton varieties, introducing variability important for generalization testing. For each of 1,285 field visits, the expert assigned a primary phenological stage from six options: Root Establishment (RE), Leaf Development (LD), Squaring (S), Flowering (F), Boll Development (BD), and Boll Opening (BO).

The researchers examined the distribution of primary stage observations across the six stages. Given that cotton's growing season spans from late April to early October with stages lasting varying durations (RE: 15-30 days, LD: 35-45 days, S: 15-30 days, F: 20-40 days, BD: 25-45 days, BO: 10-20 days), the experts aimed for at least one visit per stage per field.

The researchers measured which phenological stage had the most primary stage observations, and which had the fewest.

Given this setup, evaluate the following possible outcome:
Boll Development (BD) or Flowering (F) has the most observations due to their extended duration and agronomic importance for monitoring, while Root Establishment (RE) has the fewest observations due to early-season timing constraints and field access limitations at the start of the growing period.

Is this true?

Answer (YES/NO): NO